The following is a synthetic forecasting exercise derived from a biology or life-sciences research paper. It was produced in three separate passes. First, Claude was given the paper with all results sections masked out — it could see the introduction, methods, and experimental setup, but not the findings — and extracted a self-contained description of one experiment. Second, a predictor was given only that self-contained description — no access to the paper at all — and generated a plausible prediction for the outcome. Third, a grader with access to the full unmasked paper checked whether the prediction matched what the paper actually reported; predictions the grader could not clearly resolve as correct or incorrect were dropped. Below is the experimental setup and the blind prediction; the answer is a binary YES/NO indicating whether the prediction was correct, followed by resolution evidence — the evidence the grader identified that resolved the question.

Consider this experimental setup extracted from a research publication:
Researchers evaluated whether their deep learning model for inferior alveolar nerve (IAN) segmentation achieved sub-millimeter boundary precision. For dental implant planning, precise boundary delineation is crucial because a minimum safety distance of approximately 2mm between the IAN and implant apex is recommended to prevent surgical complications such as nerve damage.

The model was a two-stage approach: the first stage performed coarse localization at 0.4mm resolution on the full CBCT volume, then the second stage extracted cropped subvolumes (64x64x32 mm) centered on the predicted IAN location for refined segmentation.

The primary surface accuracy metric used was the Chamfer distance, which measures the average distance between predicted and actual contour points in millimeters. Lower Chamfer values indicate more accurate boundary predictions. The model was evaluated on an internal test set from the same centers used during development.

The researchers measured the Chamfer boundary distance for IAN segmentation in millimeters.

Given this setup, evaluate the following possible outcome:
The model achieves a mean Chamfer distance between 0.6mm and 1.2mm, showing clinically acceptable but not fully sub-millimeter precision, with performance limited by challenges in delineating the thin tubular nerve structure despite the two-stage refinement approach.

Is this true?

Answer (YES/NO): YES